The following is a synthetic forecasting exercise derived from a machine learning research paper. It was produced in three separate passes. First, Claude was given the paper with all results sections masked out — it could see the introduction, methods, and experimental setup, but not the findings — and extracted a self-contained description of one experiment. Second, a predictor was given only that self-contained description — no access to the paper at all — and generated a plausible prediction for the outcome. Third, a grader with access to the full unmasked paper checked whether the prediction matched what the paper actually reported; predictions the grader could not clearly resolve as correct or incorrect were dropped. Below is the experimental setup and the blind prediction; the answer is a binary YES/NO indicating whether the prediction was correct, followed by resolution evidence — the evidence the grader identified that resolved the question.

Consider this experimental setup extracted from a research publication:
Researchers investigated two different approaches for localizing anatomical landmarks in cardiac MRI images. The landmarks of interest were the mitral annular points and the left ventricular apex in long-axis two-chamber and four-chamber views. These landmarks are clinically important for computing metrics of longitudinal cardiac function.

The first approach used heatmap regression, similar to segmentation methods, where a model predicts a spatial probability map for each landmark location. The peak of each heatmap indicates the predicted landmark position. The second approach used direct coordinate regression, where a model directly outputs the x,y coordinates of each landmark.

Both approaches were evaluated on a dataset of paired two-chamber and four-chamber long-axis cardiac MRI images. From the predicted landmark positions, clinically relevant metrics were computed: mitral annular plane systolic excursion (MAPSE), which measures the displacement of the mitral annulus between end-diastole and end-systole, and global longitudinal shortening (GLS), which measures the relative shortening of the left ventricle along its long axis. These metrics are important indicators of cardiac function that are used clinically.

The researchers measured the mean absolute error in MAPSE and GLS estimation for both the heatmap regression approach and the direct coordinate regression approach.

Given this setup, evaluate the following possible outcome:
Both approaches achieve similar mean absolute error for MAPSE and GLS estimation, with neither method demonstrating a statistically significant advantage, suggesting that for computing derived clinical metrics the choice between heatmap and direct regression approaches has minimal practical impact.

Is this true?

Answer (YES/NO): NO